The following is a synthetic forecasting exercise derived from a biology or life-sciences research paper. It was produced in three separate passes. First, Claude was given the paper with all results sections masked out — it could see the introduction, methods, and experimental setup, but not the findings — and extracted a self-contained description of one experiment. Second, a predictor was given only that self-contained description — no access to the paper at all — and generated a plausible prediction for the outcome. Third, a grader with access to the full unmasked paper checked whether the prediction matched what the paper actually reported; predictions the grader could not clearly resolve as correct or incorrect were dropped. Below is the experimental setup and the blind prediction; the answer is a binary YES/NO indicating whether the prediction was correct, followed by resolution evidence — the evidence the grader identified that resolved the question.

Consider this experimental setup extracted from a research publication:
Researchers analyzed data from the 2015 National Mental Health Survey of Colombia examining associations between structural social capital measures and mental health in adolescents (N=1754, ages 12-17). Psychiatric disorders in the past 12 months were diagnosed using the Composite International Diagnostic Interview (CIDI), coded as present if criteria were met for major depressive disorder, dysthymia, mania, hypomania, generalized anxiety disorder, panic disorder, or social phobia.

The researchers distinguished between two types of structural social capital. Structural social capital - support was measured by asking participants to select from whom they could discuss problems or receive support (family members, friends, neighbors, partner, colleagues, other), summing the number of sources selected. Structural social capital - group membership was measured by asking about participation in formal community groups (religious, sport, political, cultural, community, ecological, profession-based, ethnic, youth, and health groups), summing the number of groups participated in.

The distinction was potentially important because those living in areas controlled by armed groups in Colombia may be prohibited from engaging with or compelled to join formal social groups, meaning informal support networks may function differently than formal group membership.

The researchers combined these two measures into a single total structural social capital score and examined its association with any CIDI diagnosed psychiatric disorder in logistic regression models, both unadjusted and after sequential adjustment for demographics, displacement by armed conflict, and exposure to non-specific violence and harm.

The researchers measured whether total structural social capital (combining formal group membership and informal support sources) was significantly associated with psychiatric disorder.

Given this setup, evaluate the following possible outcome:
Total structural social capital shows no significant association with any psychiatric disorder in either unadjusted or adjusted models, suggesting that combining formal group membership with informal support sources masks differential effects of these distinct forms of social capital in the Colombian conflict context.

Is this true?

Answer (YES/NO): YES